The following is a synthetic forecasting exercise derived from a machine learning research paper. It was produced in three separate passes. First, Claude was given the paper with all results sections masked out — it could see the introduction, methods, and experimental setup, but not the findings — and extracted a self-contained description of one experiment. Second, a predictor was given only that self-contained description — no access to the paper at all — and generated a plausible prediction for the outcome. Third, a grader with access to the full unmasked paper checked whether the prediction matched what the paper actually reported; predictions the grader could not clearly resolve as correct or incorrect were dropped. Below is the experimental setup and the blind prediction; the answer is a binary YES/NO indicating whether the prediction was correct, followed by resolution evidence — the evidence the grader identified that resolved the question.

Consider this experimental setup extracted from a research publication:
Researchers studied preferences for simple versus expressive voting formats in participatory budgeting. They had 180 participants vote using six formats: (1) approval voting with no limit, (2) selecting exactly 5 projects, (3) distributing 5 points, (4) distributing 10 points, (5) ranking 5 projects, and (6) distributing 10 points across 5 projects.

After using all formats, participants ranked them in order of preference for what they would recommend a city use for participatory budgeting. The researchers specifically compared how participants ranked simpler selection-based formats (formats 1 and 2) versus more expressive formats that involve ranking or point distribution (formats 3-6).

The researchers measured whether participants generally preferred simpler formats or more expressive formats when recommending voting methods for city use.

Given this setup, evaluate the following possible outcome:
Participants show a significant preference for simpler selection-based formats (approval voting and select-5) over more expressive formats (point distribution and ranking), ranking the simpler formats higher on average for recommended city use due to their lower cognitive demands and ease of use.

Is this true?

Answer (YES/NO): NO